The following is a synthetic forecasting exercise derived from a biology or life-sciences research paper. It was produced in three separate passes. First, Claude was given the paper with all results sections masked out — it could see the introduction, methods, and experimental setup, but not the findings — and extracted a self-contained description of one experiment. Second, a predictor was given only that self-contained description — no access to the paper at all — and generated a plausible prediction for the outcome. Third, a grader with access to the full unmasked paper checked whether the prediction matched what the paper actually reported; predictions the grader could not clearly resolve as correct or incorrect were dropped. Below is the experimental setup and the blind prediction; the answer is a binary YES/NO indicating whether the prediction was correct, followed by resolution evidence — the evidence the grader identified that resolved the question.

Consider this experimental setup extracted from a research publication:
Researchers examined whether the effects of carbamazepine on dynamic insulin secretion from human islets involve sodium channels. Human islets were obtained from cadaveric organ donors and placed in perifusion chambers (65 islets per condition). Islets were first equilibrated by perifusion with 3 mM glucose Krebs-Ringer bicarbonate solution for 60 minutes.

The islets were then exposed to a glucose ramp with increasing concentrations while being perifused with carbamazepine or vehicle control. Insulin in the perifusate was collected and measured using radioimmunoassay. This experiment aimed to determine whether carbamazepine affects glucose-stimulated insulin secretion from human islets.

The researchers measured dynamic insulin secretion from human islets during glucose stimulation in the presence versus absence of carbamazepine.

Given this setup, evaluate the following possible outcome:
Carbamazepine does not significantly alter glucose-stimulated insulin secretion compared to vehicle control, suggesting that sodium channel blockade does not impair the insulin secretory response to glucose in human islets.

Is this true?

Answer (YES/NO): NO